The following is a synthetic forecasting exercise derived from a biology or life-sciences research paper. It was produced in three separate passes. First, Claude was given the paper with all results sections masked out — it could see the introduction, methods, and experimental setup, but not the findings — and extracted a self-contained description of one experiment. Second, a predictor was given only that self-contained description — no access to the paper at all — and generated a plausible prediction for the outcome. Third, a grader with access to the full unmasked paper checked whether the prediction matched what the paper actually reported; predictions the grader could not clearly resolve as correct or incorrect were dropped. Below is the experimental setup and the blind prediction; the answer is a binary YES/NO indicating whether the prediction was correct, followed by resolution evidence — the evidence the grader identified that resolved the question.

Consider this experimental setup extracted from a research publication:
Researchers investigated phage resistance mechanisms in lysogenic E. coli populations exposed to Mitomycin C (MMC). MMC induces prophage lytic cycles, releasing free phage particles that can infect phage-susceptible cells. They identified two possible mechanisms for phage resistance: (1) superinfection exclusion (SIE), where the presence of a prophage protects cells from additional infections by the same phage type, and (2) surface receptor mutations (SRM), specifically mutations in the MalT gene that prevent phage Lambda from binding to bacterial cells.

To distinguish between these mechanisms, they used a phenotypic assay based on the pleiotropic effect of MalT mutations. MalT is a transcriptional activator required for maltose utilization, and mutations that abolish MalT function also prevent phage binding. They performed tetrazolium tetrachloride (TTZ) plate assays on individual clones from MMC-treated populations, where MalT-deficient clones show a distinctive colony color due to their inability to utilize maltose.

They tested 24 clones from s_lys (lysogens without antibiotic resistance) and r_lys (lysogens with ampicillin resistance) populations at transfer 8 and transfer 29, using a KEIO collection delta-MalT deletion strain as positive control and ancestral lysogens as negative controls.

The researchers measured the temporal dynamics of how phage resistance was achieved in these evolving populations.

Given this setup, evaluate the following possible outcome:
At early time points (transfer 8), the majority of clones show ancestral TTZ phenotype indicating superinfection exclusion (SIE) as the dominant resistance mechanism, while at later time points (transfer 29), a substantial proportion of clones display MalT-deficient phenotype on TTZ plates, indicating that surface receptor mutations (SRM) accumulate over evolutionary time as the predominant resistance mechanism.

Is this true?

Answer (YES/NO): NO